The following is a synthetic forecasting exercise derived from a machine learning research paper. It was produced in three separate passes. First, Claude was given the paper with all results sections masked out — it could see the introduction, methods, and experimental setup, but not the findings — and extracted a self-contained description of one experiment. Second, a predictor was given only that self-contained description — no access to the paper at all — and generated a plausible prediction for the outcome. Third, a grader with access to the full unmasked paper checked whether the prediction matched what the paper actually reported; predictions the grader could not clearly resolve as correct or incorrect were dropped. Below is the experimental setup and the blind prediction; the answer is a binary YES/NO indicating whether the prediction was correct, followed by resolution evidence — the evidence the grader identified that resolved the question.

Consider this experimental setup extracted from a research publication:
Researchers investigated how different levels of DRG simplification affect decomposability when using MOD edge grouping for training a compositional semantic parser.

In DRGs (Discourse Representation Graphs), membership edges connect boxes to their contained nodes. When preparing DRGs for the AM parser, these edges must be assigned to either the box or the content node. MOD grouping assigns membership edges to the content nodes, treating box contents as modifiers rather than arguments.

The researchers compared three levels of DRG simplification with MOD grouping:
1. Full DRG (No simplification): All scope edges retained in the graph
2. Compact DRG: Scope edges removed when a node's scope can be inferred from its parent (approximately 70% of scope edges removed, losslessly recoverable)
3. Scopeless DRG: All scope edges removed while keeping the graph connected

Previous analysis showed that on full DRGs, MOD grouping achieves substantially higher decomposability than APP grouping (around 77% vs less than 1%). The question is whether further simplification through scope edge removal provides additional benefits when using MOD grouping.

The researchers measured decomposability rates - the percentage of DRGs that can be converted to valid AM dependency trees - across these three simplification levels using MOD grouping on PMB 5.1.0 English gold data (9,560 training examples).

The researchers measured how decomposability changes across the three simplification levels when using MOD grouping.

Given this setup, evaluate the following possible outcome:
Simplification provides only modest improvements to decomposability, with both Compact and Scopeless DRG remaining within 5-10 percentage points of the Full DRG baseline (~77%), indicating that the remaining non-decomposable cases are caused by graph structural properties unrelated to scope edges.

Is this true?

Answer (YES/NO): YES